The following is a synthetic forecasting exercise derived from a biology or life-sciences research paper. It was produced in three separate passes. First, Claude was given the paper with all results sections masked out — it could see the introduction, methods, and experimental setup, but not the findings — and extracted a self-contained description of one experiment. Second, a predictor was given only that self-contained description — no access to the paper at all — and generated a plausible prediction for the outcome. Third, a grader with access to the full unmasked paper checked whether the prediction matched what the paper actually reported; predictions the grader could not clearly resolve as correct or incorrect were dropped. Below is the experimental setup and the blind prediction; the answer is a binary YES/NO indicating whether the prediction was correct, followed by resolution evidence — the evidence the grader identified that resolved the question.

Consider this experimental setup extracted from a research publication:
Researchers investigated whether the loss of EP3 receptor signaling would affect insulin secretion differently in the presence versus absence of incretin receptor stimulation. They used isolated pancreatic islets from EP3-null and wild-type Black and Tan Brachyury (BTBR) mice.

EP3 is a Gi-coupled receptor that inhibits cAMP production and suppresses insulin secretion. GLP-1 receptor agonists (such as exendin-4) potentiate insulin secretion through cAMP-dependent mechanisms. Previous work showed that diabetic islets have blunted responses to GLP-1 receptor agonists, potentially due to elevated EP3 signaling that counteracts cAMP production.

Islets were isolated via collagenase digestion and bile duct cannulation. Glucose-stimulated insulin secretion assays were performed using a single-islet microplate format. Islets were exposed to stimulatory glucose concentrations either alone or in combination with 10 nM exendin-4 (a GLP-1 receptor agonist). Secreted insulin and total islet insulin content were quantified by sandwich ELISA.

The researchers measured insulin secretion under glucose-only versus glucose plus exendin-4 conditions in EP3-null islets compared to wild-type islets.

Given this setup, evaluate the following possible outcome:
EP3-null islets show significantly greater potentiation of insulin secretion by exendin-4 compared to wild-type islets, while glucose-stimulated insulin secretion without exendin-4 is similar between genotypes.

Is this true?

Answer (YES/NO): NO